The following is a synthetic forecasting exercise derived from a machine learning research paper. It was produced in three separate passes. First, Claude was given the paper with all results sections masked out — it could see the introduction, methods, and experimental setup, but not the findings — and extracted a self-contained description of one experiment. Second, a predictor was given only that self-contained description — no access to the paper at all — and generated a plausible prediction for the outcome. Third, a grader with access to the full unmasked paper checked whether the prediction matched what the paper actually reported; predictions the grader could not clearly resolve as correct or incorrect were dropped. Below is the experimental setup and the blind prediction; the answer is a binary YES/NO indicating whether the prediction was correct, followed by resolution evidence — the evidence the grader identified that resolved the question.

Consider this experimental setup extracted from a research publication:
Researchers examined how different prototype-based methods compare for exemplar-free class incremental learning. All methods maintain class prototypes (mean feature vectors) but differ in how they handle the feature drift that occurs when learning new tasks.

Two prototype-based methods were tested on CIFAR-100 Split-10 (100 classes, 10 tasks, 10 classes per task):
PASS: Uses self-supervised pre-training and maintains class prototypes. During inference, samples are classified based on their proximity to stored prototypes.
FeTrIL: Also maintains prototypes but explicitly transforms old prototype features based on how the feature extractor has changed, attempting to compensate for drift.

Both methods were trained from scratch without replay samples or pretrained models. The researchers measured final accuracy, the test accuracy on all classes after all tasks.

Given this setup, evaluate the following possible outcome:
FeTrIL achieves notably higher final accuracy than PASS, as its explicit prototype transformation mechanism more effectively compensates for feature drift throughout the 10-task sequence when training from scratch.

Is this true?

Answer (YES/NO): YES